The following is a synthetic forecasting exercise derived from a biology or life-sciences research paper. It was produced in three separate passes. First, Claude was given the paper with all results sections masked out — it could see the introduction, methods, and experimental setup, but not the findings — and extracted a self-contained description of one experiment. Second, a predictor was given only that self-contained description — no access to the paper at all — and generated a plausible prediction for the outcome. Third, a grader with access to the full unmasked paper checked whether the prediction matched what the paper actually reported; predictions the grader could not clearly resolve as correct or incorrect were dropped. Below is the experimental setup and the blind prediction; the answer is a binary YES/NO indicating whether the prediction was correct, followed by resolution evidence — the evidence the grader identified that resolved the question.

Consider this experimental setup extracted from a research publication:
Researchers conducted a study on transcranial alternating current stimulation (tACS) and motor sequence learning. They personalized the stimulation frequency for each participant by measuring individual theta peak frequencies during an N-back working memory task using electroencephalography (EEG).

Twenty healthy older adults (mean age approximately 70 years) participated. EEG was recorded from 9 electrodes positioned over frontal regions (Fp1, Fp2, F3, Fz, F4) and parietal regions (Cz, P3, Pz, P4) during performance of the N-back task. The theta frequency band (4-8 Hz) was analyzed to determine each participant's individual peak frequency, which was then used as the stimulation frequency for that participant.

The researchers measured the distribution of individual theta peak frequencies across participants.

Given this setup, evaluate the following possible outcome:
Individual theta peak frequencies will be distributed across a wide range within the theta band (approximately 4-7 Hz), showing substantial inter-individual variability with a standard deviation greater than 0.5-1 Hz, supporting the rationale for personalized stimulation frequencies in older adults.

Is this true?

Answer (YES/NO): NO